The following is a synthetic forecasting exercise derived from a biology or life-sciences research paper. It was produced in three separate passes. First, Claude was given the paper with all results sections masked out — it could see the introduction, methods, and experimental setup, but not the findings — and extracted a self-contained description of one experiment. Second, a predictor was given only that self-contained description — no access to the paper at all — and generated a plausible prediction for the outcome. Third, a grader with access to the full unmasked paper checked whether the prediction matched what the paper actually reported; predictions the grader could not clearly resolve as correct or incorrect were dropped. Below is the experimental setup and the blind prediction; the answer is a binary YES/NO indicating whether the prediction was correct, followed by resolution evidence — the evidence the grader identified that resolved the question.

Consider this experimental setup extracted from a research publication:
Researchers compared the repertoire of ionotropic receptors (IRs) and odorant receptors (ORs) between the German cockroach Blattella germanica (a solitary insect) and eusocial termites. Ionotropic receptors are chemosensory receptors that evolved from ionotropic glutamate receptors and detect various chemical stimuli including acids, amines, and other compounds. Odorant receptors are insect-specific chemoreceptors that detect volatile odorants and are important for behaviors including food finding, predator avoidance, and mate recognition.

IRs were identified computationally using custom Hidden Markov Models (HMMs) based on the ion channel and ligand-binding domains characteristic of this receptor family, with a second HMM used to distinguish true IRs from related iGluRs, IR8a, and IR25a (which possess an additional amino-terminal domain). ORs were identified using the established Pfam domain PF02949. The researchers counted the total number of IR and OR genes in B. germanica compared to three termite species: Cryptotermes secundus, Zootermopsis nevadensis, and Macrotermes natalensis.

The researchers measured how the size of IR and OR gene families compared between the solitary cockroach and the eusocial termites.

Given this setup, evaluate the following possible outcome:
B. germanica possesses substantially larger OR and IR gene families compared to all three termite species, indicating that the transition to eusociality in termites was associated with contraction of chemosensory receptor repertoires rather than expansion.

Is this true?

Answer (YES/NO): NO